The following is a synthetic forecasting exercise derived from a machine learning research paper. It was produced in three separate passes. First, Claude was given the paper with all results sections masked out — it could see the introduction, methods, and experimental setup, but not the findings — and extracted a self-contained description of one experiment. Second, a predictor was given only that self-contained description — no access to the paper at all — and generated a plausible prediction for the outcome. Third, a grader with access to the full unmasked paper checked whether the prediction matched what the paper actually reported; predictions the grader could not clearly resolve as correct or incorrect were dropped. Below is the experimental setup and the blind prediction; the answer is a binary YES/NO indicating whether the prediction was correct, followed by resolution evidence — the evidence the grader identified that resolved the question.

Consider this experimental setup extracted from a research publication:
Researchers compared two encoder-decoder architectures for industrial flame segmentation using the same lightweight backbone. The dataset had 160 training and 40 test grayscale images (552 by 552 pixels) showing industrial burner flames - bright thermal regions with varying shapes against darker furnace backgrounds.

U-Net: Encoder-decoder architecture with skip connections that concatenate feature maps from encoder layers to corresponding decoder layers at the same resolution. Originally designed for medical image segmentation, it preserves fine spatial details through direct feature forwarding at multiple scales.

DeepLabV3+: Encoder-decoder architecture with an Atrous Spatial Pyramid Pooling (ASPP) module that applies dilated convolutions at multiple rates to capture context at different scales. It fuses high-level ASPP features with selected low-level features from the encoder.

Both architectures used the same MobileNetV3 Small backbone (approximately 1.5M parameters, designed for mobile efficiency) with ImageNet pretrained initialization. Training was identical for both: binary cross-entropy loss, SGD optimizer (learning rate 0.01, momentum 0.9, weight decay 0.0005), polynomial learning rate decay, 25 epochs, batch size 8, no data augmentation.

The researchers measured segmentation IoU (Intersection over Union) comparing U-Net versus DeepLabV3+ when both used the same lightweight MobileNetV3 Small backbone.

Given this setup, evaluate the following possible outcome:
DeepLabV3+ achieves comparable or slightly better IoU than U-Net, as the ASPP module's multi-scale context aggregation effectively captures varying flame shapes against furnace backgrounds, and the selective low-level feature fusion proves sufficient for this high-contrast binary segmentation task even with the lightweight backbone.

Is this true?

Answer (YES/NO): YES